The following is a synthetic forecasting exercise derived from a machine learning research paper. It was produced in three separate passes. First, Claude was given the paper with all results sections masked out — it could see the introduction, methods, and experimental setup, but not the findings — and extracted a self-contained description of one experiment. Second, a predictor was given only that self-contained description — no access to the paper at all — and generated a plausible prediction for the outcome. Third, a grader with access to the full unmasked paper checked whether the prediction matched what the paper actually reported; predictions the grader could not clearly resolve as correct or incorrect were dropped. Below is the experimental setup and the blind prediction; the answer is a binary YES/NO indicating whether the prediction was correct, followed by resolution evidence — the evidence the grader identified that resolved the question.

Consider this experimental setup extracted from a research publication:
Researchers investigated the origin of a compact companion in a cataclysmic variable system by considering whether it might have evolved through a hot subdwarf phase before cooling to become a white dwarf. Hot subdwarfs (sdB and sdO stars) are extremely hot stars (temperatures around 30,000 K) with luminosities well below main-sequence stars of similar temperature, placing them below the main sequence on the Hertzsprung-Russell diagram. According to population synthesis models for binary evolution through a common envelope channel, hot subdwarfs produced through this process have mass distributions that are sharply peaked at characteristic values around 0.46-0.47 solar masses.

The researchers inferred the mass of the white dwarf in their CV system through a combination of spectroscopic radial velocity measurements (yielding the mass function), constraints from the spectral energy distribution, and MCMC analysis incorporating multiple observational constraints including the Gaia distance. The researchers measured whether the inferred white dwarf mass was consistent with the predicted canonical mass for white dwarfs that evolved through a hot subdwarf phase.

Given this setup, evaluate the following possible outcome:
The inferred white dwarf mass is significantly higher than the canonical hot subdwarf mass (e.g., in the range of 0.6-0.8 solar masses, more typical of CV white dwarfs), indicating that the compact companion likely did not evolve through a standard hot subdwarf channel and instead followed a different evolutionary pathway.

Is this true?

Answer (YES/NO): NO